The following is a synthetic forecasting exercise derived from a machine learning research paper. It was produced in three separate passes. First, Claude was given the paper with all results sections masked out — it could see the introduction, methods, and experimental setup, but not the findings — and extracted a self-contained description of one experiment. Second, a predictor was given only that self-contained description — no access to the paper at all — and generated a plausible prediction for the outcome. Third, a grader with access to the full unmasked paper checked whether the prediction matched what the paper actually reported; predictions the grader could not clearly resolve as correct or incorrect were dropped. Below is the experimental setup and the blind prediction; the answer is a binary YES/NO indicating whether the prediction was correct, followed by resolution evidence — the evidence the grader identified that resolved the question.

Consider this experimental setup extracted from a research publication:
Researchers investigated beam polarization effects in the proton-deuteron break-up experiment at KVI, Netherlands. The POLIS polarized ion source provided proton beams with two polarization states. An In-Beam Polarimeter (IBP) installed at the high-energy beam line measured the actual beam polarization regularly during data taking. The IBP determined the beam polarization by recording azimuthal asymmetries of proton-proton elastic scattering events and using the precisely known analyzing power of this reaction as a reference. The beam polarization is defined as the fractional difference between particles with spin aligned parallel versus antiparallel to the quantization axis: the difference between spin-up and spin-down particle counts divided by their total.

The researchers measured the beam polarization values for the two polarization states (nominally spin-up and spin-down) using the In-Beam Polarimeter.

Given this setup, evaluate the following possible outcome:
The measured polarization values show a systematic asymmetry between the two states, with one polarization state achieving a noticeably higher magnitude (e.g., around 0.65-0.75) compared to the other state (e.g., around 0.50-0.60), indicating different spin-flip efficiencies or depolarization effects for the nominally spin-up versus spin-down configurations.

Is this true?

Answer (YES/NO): YES